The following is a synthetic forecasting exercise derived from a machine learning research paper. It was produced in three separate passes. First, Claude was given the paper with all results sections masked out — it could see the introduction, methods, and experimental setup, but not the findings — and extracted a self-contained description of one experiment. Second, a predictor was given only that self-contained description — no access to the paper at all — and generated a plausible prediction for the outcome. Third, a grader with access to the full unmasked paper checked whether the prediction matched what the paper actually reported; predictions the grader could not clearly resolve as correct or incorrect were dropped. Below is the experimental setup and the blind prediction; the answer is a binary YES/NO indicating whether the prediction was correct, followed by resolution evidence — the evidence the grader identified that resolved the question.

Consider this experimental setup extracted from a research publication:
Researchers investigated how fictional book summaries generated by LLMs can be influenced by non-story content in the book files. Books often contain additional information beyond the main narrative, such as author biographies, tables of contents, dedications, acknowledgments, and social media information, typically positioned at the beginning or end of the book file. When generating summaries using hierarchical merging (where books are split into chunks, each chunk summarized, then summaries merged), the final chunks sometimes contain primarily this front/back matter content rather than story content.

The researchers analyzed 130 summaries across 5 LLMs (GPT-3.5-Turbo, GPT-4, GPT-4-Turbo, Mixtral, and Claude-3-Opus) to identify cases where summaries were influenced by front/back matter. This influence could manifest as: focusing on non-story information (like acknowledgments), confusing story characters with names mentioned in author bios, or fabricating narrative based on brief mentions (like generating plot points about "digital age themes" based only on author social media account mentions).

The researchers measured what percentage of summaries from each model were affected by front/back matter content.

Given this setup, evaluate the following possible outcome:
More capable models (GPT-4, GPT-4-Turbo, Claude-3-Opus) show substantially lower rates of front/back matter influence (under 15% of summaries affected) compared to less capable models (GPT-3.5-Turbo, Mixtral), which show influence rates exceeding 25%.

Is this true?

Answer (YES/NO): NO